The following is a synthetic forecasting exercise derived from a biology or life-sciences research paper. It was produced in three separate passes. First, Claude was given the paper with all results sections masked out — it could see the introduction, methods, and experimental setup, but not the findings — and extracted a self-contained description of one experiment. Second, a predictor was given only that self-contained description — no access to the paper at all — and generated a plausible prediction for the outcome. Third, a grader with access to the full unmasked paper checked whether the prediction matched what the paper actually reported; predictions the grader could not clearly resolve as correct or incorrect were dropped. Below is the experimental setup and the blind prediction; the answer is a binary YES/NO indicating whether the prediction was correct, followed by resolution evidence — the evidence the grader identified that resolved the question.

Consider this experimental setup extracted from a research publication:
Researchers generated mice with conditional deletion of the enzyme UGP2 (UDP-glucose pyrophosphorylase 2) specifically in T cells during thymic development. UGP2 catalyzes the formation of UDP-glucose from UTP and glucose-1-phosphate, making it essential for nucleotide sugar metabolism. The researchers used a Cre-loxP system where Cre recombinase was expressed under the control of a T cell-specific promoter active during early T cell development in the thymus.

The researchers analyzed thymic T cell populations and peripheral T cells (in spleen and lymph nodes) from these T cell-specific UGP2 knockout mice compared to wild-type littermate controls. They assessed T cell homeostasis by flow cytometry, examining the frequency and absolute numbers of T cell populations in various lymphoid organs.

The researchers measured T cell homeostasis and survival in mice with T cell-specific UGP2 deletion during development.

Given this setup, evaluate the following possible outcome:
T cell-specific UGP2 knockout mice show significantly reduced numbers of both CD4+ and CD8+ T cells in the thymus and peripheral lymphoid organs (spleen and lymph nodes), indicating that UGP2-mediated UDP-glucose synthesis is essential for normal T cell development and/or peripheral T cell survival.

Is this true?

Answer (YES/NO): NO